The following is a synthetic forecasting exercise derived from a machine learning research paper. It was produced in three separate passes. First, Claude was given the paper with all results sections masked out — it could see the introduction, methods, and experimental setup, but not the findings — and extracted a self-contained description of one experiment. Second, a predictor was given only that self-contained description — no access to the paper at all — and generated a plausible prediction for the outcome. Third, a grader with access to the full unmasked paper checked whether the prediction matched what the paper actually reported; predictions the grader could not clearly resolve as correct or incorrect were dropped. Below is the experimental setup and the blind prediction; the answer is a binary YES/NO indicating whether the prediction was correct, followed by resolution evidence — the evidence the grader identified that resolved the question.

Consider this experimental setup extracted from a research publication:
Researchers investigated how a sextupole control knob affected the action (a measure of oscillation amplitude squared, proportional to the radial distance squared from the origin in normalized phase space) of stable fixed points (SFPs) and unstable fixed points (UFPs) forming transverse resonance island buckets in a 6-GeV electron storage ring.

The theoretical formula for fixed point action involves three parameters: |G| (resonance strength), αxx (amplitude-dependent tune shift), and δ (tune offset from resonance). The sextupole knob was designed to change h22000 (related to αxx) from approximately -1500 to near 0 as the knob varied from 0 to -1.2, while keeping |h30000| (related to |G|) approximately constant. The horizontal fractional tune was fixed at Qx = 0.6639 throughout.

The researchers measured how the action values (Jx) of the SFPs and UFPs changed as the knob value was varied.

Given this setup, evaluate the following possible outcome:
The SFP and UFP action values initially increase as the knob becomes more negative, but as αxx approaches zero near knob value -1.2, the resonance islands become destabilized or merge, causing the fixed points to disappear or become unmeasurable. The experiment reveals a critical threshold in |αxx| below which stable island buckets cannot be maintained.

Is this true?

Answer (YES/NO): NO